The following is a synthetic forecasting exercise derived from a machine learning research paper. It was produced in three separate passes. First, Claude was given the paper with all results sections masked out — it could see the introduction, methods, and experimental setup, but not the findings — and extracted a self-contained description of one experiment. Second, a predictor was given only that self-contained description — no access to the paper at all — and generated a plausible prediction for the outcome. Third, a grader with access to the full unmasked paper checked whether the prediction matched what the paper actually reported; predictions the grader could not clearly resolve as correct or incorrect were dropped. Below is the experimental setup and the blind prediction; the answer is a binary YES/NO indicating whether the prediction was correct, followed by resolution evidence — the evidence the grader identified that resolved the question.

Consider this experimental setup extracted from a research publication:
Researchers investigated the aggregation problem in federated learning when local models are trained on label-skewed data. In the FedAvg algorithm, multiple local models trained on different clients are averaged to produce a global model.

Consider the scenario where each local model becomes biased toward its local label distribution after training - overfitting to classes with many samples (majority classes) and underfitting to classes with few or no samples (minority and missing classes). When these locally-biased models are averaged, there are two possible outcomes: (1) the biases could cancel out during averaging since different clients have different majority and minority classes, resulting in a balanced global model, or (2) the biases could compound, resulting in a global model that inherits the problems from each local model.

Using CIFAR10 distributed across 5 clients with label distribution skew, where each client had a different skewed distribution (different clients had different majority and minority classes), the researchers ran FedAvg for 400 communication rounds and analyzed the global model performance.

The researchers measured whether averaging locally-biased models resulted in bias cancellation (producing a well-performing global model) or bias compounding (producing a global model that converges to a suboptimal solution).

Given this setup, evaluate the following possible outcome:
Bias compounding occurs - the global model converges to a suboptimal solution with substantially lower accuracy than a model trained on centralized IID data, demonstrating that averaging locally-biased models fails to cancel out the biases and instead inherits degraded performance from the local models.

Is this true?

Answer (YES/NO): YES